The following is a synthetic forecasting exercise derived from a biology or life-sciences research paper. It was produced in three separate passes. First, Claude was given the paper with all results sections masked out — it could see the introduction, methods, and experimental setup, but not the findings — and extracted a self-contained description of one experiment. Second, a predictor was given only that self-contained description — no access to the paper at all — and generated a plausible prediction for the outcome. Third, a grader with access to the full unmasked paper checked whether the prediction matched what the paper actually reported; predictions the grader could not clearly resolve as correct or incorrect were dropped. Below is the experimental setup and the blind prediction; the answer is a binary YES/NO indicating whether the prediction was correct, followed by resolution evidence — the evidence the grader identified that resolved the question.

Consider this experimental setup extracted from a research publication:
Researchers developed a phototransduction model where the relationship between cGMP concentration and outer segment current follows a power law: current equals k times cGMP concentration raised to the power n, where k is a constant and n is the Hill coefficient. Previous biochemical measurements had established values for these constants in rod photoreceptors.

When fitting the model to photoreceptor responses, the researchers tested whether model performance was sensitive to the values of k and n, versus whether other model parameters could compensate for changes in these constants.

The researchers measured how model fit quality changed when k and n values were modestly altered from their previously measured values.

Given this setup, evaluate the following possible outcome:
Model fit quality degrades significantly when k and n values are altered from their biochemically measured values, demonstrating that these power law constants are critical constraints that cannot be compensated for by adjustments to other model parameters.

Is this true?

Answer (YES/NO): NO